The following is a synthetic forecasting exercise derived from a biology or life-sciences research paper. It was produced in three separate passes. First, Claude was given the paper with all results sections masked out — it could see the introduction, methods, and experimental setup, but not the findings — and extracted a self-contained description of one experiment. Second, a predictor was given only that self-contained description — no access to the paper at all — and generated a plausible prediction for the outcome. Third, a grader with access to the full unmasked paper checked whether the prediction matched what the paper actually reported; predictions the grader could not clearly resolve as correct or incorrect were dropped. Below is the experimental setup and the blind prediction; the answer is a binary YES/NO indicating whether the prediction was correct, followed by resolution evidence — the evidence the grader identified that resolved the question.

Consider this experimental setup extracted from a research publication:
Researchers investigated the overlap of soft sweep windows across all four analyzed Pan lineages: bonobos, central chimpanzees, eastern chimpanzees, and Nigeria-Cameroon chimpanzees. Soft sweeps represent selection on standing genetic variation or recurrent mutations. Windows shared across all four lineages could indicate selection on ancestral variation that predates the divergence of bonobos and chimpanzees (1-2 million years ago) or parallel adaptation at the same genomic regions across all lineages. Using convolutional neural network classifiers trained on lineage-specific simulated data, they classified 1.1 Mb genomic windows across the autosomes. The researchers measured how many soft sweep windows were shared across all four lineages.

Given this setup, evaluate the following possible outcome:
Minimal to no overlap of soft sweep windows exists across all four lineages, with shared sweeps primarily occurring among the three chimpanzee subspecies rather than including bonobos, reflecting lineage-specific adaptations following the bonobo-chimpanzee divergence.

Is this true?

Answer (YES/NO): YES